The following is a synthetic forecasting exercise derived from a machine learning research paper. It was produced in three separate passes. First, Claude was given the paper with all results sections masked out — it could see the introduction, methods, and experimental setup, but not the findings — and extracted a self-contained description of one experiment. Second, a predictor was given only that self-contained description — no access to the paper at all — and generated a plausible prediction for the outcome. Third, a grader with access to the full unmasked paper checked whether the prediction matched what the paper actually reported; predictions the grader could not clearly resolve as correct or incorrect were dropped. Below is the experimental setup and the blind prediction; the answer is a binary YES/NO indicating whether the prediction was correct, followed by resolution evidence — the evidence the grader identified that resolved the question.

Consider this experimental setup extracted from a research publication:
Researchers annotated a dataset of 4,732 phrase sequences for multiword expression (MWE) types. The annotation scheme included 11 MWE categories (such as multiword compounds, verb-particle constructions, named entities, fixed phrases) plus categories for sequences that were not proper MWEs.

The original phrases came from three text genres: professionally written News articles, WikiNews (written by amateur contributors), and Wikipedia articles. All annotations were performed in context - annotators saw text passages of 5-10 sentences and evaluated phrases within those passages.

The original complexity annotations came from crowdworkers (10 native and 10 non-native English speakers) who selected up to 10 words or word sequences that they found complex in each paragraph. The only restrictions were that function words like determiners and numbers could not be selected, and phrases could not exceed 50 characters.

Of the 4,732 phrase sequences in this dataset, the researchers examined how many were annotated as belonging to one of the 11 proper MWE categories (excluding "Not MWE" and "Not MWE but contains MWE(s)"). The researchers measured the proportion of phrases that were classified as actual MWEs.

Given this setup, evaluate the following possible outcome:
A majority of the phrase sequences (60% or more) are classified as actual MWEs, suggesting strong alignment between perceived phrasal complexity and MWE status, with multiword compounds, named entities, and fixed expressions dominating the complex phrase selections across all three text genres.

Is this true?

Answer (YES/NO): NO